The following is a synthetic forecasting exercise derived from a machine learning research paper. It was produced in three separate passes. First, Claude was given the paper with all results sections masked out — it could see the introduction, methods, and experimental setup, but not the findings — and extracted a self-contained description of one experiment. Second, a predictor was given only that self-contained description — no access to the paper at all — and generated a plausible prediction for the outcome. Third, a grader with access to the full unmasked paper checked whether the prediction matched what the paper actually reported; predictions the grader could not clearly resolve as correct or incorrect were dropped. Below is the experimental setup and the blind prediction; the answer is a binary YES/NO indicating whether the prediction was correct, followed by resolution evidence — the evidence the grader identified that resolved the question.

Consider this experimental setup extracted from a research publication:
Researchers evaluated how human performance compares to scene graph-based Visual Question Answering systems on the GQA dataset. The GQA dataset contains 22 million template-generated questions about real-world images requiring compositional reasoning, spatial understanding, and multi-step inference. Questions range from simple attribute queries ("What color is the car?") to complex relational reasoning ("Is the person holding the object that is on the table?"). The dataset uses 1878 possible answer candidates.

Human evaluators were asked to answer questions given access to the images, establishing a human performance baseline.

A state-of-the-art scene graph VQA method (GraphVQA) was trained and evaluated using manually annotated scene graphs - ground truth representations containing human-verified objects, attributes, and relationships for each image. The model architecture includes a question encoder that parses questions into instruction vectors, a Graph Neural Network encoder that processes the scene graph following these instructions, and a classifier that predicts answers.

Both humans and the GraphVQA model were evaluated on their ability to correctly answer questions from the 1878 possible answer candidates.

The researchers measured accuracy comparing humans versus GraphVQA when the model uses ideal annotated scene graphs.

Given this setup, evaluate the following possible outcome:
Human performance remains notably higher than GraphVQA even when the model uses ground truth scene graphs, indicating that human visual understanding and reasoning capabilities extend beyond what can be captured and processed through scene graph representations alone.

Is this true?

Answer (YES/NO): NO